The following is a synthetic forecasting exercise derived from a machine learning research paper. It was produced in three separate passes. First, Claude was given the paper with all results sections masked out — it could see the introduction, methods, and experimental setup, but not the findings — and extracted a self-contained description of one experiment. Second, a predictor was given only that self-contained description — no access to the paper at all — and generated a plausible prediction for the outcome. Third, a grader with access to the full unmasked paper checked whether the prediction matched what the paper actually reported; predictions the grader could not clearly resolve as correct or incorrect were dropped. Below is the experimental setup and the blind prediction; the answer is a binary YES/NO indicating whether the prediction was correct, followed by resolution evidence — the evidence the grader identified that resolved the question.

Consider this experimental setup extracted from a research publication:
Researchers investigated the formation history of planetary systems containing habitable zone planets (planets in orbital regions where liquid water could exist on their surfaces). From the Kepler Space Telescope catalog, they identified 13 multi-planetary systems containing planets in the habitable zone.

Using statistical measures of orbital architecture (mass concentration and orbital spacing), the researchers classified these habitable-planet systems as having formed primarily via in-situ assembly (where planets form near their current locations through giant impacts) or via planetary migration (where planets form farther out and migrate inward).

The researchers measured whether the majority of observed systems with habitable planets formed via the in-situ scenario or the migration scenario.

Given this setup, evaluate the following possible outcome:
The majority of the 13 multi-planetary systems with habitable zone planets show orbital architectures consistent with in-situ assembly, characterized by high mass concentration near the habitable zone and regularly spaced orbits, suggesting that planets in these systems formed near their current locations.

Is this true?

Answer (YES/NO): YES